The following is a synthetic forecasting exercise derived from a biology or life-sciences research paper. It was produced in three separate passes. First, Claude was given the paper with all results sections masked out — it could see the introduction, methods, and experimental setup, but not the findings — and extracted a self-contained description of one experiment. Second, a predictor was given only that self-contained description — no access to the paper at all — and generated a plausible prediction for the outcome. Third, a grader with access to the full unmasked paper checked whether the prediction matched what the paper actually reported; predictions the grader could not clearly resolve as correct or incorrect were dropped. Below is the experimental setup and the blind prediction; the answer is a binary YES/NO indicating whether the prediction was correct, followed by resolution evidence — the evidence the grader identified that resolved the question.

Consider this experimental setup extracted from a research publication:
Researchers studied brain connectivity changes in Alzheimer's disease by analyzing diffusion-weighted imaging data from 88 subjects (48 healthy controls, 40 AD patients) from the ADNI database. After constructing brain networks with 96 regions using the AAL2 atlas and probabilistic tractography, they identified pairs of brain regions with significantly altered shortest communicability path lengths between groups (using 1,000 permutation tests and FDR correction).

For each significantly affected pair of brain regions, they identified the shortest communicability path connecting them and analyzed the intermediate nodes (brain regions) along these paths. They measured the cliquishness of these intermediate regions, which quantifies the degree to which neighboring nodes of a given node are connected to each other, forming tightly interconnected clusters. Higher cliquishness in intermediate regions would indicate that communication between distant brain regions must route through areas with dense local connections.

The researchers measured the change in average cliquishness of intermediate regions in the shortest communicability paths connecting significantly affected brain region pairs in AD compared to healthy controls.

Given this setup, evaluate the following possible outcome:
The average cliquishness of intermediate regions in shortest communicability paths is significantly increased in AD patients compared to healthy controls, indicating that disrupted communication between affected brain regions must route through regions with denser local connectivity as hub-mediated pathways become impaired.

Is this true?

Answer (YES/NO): YES